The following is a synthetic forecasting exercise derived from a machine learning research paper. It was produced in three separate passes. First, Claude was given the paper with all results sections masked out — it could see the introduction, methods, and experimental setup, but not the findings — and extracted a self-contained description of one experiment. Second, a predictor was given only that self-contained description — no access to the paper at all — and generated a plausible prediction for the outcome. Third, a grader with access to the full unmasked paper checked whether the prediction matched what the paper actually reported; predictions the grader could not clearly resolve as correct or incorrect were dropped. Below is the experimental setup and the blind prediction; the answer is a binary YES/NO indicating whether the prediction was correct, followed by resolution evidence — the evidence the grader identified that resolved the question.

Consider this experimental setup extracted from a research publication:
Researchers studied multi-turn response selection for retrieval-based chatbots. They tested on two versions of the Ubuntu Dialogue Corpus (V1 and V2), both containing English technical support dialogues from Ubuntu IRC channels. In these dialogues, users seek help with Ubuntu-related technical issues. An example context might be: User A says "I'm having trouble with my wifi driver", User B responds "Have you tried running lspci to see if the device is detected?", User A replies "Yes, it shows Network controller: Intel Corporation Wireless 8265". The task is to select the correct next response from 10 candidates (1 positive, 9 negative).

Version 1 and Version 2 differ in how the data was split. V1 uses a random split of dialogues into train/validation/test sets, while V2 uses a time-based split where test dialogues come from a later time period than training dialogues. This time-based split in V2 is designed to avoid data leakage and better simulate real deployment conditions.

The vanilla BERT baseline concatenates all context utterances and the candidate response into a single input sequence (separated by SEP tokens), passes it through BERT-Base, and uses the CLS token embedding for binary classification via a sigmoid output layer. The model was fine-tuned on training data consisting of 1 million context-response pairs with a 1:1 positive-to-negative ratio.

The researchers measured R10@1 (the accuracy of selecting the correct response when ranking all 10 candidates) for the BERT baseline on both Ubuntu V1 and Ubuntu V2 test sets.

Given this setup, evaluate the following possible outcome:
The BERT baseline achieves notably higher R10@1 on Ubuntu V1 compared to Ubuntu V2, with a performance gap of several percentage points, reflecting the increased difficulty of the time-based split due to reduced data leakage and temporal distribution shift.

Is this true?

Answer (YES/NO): YES